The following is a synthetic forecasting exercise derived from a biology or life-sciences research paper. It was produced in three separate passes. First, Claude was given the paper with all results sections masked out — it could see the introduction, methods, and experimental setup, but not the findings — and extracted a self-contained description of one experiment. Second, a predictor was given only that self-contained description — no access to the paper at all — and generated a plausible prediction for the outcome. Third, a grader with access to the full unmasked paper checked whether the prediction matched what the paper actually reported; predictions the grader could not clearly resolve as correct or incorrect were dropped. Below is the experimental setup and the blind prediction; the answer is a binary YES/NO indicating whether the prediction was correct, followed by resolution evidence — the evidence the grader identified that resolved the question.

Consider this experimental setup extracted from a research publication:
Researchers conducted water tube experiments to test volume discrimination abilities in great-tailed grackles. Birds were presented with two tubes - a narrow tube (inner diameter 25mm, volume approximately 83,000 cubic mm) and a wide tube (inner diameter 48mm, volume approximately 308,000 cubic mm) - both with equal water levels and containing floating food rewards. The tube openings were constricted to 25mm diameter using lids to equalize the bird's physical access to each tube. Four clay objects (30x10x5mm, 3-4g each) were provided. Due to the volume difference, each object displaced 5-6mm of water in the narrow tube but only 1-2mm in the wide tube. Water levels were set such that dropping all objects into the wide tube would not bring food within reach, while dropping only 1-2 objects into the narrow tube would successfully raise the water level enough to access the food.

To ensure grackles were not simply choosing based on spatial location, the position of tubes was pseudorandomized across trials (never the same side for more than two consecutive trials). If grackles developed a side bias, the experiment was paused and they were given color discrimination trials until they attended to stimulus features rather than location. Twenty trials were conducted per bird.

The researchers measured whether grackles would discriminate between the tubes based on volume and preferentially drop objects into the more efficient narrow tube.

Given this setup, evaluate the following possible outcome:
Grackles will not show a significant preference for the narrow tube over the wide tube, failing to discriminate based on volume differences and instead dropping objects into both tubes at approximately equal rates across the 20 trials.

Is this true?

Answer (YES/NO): YES